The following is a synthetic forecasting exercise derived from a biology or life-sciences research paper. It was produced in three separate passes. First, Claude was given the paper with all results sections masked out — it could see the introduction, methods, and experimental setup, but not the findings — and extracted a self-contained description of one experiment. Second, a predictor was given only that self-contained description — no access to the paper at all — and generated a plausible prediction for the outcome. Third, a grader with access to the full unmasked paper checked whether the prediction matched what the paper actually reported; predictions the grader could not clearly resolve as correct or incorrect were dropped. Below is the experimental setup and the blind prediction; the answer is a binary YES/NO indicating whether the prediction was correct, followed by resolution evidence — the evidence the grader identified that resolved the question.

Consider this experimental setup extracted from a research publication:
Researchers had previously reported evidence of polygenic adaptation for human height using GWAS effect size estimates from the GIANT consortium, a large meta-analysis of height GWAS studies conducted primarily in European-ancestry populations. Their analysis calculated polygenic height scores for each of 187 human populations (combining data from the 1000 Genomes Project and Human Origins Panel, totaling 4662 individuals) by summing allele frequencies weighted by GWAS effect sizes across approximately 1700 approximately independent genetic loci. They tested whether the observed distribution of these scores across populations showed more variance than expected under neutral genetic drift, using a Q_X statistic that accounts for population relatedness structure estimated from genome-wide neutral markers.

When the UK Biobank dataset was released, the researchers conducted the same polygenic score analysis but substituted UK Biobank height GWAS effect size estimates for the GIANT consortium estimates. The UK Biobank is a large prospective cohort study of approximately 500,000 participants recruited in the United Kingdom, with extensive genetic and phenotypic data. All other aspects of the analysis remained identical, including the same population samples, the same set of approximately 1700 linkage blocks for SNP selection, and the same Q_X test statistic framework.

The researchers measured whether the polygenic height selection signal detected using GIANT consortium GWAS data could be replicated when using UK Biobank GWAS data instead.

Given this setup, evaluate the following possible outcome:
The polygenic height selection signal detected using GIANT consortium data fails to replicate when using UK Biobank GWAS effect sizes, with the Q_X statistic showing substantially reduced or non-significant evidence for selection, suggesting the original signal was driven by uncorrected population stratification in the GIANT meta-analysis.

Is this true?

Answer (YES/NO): YES